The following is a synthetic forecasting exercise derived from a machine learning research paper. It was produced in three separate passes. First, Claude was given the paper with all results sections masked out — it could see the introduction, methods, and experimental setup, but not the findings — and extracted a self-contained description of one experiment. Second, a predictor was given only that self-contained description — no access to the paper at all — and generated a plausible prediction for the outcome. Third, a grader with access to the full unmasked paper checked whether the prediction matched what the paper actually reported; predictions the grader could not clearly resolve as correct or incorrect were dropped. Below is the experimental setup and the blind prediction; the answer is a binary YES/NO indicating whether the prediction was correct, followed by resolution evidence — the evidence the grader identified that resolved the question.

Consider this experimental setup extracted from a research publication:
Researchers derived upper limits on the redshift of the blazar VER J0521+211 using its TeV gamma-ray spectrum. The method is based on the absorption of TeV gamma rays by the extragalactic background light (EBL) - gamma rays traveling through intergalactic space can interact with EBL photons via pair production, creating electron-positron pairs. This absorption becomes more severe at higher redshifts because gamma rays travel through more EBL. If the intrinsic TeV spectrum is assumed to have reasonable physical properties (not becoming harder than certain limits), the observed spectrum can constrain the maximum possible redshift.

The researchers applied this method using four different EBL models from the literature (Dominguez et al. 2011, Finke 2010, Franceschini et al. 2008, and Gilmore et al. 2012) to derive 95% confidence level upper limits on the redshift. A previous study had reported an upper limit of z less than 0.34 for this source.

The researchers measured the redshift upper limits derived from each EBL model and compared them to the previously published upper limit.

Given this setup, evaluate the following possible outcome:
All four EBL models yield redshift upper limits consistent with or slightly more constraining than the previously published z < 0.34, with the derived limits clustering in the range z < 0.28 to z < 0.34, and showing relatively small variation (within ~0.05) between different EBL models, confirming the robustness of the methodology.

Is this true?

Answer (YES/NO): YES